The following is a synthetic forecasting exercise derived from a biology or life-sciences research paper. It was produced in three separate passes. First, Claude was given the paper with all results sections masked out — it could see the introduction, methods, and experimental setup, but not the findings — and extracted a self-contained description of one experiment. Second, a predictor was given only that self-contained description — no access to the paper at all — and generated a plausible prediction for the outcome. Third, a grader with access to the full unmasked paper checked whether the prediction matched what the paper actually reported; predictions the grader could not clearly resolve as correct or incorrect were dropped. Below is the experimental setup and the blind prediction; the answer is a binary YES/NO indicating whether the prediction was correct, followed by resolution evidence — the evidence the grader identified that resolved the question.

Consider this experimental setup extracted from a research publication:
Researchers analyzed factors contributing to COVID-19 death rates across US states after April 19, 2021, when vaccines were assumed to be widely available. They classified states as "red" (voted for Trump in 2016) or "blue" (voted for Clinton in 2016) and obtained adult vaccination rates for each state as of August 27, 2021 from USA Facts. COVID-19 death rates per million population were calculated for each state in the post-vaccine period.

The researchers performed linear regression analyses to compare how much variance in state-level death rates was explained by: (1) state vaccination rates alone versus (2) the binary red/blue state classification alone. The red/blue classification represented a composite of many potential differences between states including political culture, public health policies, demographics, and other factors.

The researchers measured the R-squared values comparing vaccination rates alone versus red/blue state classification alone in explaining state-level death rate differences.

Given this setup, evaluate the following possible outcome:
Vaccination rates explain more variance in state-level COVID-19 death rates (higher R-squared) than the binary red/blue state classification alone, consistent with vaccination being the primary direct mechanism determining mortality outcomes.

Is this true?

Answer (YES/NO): NO